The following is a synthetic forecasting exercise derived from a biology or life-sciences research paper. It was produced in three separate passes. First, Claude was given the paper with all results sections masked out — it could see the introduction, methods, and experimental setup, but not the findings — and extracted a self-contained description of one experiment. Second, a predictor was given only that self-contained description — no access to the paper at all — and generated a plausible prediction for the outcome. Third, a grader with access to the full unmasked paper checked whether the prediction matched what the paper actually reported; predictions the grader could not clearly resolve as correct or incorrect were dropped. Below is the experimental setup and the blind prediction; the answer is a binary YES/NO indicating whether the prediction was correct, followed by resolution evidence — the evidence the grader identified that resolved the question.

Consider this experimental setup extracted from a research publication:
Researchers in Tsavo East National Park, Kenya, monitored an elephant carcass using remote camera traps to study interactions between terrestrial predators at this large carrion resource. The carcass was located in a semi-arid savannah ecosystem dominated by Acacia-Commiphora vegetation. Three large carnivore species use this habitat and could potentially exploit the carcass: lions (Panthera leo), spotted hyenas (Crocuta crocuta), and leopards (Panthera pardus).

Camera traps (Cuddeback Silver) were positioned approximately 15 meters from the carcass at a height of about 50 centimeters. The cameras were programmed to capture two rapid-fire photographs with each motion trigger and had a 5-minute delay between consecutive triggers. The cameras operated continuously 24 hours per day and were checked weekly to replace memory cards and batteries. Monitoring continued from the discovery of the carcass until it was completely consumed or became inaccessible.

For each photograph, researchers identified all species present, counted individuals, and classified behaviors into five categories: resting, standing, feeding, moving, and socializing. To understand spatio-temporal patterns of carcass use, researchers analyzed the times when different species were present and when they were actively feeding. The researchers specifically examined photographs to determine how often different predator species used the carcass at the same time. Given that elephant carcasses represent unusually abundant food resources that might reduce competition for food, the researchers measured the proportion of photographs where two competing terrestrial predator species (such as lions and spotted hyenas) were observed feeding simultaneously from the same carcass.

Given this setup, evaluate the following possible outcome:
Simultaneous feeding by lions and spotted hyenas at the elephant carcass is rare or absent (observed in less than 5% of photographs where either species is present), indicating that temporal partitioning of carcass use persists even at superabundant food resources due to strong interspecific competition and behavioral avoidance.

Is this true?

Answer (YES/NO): YES